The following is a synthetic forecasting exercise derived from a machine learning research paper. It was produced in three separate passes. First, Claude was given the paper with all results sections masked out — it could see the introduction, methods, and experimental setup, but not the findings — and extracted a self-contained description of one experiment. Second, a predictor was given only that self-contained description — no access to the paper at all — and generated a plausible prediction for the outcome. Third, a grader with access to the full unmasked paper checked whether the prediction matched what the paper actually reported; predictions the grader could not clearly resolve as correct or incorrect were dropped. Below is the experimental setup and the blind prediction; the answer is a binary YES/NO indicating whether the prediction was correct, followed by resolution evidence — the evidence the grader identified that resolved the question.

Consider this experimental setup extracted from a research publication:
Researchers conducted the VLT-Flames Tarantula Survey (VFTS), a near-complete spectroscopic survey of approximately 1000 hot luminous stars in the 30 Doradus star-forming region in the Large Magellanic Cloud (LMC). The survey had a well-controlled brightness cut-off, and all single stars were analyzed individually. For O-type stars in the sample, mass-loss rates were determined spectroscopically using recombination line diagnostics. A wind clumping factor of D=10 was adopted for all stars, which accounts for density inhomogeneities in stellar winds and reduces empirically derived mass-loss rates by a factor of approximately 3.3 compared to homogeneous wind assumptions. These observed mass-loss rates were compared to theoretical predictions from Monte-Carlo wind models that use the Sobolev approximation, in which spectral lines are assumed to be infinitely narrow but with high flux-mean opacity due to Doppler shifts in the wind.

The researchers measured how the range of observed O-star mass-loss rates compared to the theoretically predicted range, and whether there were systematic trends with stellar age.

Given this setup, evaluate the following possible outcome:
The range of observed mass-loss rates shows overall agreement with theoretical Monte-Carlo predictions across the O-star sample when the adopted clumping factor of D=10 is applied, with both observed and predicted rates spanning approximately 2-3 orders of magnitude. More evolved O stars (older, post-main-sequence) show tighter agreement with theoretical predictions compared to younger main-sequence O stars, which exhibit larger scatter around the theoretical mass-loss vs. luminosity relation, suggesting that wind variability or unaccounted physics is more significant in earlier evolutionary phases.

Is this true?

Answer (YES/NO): NO